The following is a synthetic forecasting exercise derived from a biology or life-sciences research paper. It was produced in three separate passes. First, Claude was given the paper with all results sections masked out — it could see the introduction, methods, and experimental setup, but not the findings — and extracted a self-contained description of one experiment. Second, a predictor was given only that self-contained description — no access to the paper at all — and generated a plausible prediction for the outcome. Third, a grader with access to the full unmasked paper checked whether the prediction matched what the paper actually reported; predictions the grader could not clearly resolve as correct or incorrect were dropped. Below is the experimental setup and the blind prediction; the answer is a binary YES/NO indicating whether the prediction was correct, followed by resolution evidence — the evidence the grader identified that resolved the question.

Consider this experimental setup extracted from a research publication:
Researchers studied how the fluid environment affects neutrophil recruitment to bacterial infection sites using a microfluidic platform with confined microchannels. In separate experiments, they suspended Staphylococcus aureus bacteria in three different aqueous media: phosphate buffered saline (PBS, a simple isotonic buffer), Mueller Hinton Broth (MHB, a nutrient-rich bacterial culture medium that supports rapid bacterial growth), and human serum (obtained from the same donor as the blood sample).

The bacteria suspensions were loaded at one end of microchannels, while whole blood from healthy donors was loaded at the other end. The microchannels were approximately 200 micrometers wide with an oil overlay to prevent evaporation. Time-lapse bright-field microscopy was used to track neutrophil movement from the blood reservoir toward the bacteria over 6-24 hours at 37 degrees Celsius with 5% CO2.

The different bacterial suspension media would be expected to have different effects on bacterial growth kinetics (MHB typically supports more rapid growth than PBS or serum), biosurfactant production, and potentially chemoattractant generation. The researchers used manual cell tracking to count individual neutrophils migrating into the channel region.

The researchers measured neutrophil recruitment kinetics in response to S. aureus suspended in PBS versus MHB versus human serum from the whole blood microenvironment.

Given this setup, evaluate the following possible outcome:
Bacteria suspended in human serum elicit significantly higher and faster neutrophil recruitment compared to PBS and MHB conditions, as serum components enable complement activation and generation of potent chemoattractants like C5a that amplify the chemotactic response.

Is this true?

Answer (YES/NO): NO